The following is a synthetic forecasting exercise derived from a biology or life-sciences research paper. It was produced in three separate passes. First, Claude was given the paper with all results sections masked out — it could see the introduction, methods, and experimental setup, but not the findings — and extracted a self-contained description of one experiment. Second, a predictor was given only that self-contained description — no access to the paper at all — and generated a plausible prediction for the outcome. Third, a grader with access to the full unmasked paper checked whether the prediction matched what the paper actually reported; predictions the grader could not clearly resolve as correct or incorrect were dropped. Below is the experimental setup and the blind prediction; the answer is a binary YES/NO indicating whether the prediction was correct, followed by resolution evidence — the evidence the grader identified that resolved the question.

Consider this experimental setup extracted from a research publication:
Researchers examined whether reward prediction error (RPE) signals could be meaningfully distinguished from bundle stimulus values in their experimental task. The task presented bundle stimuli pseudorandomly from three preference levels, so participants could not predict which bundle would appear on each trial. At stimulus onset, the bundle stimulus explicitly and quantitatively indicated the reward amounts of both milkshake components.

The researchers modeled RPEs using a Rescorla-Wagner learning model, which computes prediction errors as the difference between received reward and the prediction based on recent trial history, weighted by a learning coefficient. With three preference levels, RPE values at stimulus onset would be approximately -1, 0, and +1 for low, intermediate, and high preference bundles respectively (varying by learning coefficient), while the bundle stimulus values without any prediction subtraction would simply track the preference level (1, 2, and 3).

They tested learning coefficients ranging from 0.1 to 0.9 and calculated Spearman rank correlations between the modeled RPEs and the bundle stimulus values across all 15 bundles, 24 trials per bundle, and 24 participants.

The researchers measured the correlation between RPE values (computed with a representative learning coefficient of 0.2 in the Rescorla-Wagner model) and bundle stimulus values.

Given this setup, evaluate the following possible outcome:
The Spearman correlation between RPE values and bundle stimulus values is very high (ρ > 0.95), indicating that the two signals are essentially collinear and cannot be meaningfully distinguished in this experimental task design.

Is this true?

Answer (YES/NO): NO